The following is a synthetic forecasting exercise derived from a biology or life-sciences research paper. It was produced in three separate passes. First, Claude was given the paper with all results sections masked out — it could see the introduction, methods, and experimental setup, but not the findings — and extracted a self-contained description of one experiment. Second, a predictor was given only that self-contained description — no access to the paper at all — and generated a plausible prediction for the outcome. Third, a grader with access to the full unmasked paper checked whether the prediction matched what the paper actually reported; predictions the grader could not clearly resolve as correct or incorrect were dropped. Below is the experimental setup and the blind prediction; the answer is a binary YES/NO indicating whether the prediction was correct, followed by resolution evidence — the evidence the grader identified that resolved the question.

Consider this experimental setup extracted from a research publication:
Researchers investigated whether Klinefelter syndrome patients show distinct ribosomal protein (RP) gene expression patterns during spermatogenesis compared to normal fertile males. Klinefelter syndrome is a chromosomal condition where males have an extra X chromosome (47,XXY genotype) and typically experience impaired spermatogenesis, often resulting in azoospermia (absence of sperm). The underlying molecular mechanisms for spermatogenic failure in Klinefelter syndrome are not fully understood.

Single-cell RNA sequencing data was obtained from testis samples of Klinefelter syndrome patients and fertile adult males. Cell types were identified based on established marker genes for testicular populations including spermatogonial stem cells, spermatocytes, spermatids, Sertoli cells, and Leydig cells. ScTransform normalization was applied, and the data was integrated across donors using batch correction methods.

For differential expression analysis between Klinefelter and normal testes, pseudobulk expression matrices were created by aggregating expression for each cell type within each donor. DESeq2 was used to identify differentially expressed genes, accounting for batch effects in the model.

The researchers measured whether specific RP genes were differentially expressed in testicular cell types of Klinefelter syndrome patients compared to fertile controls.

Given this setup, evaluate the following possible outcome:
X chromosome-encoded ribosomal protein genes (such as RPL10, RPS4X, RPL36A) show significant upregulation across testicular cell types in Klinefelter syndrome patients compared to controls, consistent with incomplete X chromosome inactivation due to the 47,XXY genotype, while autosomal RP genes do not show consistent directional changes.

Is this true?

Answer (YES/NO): NO